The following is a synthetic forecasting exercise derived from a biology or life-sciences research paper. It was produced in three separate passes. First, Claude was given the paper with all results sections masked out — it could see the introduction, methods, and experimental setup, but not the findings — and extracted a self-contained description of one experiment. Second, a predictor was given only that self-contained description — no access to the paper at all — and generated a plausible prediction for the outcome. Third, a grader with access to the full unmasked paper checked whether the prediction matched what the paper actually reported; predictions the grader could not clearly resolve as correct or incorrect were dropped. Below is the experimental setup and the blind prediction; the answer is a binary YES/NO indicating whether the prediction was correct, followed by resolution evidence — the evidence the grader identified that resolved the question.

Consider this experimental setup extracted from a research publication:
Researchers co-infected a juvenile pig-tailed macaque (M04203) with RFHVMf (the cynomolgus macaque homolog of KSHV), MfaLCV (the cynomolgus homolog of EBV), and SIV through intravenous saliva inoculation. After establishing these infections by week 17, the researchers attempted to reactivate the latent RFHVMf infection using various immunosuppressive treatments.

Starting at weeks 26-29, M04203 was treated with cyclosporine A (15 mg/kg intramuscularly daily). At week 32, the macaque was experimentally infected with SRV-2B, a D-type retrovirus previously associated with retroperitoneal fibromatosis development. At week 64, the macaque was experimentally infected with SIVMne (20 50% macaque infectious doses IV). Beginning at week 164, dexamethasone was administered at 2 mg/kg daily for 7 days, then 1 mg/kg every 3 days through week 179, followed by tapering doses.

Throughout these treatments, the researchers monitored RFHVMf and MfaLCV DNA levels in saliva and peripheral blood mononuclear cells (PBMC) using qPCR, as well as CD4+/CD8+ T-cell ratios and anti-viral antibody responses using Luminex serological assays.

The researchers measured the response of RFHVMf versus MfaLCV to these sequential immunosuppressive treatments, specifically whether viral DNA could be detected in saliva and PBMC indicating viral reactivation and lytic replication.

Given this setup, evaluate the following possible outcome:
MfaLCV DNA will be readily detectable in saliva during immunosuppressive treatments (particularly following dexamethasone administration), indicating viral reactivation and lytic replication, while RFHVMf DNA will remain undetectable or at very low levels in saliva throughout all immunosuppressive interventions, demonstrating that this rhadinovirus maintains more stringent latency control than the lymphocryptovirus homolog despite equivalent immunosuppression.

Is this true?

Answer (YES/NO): YES